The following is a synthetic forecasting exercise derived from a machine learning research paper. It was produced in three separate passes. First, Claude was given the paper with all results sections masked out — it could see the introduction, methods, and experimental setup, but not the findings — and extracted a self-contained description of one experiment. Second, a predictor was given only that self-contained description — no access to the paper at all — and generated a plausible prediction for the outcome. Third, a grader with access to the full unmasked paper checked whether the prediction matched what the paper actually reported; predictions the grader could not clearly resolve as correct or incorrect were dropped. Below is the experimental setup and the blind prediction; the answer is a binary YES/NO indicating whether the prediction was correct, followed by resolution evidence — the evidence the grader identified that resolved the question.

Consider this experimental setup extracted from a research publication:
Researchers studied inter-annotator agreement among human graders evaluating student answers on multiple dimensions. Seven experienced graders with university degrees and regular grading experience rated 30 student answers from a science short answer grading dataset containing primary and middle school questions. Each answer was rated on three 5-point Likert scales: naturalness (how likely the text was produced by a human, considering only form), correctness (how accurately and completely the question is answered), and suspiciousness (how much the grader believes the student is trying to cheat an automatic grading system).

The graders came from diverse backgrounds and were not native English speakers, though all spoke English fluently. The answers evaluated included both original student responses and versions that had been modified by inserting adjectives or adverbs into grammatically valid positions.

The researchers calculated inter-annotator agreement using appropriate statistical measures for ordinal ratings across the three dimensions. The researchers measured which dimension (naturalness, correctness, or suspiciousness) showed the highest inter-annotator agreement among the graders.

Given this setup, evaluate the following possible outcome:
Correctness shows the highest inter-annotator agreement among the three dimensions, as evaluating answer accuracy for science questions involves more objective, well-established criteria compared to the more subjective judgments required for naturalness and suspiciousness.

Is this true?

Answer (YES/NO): YES